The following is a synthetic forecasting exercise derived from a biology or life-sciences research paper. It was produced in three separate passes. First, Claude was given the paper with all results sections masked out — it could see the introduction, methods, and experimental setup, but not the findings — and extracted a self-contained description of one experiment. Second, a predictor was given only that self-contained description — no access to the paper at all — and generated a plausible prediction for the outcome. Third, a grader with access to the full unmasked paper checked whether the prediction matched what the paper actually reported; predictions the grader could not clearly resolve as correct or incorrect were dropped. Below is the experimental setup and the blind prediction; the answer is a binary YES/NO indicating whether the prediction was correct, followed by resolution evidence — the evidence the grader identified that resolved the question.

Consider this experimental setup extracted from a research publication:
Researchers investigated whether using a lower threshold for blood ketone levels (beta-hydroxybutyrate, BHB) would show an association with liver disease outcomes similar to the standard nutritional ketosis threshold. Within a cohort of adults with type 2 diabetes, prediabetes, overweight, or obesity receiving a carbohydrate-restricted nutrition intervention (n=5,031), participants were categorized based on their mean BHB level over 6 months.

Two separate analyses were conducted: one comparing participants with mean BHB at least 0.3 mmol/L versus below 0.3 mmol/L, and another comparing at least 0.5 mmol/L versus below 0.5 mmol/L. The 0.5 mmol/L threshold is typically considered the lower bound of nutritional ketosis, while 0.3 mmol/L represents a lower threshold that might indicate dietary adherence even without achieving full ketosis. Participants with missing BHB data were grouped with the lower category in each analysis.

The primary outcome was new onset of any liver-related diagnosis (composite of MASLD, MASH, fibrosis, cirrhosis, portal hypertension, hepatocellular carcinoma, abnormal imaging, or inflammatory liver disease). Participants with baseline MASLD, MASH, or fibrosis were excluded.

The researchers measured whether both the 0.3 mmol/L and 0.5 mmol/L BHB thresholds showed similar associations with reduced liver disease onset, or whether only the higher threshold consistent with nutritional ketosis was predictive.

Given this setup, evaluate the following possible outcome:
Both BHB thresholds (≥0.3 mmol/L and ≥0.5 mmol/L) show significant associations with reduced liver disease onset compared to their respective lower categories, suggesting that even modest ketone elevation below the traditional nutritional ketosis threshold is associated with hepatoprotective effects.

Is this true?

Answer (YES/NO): NO